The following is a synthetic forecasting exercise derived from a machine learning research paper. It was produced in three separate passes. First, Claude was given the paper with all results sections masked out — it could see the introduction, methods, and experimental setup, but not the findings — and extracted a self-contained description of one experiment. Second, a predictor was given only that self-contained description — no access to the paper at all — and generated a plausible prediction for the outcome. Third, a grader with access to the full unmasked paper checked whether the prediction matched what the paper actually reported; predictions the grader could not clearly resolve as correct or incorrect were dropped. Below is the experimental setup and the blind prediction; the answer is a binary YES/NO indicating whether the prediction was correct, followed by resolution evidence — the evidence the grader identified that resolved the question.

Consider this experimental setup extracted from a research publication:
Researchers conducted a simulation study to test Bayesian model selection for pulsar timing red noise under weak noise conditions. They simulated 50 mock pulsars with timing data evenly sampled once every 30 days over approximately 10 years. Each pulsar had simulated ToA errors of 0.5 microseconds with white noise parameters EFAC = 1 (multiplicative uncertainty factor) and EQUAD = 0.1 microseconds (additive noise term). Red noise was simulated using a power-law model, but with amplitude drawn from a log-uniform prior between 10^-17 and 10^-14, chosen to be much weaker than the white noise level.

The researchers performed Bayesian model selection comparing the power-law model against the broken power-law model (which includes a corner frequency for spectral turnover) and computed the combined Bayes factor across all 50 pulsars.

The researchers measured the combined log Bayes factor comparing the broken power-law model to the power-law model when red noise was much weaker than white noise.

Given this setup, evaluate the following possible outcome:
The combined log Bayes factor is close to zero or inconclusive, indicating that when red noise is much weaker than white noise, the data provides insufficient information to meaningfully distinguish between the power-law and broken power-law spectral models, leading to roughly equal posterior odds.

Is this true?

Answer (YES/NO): YES